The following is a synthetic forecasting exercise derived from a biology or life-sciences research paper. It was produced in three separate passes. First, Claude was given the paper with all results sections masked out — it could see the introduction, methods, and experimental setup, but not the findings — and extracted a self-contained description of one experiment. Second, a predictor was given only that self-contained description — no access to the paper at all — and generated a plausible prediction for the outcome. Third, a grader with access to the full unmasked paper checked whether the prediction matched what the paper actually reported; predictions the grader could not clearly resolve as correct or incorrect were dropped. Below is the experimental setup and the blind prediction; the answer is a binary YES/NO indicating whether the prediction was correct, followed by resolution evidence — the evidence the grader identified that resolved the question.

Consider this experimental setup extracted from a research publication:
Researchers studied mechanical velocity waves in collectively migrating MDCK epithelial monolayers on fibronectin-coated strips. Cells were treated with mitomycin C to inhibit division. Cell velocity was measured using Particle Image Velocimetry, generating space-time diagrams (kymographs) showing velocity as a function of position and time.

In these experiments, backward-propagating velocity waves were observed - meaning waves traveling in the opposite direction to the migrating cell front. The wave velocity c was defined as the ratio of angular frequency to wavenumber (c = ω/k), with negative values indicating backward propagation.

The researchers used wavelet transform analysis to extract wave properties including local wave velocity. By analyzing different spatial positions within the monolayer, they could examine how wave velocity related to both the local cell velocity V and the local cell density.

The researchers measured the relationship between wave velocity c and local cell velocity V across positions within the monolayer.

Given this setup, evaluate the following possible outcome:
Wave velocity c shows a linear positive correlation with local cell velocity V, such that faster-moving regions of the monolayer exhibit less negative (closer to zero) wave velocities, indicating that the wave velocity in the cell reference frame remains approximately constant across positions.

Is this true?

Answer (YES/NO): NO